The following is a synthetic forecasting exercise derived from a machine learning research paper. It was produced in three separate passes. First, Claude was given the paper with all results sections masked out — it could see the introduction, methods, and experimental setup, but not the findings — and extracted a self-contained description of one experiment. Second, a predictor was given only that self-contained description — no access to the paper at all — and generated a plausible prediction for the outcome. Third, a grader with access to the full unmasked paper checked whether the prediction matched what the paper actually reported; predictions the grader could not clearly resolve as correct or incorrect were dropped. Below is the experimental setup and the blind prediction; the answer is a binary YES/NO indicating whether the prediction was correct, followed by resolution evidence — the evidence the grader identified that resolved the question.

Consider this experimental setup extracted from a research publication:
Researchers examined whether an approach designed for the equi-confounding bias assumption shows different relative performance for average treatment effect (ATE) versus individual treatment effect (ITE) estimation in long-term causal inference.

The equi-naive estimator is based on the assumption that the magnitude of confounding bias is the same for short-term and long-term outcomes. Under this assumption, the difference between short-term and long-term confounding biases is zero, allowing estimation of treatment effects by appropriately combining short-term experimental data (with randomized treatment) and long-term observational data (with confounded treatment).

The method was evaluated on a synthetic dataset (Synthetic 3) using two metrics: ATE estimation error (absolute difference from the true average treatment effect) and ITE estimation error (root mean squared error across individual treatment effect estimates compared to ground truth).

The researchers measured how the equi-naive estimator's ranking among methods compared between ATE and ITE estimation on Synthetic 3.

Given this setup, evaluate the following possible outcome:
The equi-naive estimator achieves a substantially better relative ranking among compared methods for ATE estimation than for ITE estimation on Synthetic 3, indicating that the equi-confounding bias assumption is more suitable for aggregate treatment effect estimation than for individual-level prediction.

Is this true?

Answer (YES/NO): YES